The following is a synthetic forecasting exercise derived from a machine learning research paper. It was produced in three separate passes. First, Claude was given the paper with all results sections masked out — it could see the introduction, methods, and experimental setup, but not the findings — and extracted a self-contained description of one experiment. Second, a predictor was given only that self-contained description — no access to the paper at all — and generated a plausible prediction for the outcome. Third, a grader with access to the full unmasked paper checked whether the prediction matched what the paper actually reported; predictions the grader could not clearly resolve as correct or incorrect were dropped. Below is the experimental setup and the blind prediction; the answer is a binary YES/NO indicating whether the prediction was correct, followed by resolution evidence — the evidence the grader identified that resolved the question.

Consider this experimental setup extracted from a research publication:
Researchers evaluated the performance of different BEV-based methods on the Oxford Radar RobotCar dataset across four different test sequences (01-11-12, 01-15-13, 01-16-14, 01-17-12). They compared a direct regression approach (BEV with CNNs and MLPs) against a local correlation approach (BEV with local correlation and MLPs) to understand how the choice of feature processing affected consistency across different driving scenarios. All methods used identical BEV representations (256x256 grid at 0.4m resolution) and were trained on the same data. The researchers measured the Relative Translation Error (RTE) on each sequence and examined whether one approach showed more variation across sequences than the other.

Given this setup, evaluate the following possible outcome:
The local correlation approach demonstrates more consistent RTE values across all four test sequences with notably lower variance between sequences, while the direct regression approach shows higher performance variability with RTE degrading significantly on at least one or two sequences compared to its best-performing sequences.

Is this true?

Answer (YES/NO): YES